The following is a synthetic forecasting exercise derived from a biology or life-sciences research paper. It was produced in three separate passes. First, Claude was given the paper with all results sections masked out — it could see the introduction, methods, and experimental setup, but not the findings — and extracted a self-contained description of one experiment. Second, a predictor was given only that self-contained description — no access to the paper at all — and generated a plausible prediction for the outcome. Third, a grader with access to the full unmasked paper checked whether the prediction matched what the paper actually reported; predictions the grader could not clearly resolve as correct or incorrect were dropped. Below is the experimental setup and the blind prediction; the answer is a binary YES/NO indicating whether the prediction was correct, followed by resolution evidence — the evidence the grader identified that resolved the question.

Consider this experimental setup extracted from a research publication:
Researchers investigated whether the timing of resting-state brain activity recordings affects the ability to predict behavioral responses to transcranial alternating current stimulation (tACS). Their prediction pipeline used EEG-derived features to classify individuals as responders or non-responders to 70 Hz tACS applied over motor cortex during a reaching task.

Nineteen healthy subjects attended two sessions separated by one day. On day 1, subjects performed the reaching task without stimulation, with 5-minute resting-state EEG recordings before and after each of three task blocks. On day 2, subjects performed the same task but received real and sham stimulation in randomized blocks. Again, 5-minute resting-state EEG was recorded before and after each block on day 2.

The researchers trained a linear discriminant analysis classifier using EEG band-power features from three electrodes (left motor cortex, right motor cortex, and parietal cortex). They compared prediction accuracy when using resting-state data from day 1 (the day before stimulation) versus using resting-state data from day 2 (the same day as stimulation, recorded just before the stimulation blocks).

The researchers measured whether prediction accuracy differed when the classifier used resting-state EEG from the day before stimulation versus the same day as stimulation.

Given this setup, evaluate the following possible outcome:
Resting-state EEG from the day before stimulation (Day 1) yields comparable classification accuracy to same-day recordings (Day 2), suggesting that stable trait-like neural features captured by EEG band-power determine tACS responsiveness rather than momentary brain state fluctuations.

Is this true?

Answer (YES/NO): NO